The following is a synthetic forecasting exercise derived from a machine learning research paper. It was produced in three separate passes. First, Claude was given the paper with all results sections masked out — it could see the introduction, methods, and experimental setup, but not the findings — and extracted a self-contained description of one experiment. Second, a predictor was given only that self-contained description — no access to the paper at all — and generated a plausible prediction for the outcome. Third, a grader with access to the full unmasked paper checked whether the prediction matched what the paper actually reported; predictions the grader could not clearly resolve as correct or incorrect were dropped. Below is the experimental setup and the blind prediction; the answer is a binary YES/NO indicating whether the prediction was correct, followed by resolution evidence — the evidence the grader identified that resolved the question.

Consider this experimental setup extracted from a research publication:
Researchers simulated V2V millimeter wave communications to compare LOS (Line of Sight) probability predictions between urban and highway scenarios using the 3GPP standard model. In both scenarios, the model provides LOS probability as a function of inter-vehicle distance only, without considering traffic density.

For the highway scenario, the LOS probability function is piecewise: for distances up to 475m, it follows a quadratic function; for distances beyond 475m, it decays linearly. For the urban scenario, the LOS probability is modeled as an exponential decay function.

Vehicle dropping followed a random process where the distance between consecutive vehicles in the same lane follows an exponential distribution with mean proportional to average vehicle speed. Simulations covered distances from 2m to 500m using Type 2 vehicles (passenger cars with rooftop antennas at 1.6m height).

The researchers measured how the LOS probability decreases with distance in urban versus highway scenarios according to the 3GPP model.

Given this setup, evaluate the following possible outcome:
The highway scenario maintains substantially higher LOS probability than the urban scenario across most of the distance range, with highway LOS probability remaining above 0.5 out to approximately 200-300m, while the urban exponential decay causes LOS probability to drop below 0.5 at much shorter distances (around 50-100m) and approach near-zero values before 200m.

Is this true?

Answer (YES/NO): NO